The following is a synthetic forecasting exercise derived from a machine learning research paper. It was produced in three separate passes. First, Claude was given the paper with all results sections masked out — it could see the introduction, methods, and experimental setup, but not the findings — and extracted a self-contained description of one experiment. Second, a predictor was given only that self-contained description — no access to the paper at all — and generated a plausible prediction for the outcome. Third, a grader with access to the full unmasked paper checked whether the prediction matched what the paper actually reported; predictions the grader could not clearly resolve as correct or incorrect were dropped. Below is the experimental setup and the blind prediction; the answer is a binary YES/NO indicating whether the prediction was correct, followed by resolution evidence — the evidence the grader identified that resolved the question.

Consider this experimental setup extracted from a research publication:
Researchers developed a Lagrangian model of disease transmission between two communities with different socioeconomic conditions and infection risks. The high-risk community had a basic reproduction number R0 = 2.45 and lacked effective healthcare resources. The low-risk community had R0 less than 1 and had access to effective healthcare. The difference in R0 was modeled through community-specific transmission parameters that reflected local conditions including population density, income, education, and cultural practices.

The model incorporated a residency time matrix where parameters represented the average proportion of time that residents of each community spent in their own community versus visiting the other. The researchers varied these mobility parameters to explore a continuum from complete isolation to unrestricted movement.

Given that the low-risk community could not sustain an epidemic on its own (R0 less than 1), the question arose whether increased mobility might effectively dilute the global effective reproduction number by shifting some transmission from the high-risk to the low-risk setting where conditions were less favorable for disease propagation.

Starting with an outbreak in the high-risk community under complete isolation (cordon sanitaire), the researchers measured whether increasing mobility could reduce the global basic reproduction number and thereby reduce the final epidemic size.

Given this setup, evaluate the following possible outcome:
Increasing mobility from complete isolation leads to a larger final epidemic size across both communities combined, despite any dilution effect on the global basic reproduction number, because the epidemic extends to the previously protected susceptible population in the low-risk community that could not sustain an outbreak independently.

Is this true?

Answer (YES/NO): NO